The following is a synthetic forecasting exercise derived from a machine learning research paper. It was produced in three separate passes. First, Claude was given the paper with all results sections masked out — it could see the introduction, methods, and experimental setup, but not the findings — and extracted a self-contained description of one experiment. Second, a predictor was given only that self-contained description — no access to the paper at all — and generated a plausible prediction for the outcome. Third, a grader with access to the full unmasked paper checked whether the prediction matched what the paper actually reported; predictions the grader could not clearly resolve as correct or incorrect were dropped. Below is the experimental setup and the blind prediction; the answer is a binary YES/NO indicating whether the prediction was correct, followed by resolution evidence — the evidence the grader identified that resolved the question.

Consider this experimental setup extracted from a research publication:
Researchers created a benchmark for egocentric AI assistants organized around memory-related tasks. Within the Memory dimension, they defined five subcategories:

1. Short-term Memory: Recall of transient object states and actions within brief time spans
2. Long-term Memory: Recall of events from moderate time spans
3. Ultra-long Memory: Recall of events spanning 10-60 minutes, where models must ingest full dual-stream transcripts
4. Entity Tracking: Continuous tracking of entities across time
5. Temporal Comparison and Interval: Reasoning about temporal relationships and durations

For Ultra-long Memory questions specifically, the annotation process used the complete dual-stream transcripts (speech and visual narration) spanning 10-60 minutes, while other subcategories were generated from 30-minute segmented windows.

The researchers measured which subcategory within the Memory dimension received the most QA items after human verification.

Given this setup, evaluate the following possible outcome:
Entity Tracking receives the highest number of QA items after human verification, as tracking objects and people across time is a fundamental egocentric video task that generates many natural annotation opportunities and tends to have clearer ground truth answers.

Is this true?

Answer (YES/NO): NO